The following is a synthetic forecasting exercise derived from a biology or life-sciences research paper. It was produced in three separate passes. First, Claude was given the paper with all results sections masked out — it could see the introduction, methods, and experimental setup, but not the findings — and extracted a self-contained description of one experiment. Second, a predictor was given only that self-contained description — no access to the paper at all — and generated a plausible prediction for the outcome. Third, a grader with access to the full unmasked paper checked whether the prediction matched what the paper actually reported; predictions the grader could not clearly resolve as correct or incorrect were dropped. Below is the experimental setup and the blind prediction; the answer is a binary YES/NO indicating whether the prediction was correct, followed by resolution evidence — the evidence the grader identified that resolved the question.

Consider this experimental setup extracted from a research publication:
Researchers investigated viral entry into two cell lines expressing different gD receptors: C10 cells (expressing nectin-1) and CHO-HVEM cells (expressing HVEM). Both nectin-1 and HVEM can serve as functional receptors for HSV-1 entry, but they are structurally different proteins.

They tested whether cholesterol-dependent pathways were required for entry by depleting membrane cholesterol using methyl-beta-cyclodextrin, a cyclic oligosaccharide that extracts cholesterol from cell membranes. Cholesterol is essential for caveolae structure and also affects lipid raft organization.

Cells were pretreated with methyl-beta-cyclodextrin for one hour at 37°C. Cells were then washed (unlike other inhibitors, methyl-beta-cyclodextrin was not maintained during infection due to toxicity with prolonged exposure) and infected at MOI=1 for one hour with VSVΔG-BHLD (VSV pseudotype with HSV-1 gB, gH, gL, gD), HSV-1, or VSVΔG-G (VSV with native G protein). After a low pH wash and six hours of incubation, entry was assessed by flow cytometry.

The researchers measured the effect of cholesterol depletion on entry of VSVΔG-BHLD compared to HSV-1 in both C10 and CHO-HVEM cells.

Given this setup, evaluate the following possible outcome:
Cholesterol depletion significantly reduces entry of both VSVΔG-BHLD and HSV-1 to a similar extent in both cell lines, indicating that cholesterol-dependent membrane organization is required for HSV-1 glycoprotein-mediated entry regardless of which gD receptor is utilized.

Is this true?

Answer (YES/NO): YES